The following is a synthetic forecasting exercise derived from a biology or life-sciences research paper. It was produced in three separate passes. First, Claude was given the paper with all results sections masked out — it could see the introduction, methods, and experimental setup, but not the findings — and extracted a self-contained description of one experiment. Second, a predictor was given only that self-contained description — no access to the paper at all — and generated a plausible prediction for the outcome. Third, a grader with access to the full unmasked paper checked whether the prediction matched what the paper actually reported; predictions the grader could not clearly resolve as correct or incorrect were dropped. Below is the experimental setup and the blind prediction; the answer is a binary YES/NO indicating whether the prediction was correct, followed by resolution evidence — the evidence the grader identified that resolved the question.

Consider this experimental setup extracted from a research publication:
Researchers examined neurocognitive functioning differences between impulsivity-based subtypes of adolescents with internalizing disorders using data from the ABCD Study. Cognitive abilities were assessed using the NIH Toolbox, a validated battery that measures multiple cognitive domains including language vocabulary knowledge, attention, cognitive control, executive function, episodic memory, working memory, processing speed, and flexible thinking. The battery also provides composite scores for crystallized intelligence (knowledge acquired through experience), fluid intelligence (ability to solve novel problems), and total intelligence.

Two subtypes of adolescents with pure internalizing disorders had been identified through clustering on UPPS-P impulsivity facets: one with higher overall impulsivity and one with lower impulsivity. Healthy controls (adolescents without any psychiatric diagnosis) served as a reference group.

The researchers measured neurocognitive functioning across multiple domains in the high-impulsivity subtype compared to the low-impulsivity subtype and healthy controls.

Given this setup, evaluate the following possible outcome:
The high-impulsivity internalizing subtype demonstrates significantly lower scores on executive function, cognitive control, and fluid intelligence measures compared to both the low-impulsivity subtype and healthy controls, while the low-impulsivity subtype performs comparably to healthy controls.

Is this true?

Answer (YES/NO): NO